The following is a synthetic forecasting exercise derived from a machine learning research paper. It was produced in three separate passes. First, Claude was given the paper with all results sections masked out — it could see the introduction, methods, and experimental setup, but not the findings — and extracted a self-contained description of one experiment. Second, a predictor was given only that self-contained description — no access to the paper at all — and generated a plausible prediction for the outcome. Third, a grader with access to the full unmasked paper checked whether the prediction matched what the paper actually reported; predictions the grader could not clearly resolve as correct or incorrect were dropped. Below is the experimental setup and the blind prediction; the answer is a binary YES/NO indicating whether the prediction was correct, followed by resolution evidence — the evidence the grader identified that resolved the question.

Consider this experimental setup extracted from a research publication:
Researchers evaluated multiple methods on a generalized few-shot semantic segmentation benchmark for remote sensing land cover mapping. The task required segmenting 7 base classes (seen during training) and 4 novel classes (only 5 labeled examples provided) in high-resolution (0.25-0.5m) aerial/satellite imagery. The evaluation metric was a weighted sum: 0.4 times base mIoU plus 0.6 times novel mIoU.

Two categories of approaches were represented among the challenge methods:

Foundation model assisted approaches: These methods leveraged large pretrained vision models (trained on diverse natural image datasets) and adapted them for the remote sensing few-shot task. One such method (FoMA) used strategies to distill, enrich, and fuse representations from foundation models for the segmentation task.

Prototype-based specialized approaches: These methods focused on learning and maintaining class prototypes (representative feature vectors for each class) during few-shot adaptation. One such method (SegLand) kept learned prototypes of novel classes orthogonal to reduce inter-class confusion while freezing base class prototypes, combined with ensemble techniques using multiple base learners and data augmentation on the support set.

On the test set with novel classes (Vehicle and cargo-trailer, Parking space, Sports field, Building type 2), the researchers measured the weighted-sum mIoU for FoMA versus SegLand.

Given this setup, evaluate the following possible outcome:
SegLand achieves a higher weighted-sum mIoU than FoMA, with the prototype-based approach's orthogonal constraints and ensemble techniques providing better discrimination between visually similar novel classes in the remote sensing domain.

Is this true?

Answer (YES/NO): YES